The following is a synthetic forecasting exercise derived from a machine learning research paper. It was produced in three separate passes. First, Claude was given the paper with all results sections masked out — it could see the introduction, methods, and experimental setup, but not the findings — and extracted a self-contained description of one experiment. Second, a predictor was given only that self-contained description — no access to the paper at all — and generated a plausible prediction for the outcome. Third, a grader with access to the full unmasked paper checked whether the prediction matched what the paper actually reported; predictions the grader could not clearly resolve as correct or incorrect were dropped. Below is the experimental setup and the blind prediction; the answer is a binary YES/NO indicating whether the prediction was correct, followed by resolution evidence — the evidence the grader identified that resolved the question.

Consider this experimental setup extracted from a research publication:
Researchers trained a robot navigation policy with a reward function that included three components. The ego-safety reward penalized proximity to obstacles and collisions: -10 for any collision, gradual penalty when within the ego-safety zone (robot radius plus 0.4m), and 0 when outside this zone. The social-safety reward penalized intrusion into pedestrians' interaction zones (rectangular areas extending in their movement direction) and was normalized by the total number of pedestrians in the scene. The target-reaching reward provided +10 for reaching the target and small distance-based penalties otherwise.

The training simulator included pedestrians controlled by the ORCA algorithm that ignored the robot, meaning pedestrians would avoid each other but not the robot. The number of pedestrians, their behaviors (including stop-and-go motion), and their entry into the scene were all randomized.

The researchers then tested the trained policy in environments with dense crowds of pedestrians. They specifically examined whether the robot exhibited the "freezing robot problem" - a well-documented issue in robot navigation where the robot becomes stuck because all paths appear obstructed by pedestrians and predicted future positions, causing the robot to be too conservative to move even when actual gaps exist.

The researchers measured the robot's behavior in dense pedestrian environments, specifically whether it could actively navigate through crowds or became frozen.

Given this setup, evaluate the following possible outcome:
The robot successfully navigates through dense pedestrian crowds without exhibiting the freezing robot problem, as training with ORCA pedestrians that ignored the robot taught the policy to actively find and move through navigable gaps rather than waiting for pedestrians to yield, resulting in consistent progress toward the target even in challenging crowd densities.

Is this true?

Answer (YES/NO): YES